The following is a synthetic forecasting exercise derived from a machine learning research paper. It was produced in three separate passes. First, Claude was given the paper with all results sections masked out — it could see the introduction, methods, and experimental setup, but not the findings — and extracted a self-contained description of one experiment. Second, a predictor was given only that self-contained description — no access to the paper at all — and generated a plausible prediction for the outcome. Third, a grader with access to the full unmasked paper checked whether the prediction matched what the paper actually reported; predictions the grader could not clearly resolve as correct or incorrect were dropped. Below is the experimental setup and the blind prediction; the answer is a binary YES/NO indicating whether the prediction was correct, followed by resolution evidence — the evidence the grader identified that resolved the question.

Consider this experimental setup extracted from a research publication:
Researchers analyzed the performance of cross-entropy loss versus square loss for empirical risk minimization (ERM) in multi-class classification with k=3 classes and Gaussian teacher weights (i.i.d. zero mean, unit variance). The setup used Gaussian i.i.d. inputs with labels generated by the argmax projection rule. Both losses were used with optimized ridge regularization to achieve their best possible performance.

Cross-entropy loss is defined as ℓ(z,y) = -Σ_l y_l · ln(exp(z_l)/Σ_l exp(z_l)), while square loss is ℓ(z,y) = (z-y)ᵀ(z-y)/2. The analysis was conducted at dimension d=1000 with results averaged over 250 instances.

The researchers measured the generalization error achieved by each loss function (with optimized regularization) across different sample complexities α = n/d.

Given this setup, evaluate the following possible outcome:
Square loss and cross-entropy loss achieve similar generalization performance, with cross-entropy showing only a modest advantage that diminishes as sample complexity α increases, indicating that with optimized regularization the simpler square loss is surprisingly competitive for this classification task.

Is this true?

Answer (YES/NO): NO